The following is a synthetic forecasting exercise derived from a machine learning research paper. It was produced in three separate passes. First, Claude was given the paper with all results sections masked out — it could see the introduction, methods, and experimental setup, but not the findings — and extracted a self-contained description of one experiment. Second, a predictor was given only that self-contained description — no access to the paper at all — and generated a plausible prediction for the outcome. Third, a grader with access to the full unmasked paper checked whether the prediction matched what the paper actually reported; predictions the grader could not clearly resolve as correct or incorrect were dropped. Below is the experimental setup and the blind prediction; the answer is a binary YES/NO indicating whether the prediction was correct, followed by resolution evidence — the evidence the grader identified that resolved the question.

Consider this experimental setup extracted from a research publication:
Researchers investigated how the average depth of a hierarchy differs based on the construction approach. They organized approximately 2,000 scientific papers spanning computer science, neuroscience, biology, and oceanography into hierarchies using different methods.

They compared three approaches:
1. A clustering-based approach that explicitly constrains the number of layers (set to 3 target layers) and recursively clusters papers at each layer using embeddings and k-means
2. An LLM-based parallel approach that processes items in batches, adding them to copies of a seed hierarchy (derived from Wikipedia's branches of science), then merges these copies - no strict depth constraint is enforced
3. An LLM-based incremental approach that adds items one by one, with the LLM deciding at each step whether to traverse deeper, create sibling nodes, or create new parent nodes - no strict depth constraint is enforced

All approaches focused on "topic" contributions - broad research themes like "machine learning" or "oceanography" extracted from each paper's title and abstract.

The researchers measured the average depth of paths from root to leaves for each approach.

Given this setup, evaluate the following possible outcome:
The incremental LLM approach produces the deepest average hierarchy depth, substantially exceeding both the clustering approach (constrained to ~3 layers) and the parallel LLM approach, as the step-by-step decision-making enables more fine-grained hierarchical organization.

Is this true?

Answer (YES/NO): NO